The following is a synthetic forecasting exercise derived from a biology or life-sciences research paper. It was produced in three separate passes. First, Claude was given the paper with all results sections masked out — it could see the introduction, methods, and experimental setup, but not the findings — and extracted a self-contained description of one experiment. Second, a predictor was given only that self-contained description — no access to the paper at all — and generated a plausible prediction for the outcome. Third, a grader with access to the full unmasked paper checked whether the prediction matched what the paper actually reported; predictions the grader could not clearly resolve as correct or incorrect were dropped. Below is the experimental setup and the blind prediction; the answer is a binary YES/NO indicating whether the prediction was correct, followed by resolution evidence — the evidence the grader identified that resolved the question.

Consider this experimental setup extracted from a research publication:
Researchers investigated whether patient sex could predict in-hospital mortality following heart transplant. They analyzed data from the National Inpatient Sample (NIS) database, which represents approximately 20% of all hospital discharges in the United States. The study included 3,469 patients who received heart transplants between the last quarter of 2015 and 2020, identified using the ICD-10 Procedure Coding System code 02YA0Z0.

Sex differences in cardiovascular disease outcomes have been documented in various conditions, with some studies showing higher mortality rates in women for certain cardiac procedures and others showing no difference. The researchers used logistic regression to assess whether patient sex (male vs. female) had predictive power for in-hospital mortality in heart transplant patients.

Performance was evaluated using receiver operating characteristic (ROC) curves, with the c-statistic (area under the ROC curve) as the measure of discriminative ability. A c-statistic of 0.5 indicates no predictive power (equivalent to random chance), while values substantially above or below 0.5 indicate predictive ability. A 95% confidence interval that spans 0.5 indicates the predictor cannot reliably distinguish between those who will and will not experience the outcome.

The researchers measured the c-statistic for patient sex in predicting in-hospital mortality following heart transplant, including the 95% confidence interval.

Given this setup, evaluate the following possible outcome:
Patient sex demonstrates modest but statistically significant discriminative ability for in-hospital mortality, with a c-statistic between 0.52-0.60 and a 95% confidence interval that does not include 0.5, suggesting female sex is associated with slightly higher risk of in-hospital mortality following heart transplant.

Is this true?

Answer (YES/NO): NO